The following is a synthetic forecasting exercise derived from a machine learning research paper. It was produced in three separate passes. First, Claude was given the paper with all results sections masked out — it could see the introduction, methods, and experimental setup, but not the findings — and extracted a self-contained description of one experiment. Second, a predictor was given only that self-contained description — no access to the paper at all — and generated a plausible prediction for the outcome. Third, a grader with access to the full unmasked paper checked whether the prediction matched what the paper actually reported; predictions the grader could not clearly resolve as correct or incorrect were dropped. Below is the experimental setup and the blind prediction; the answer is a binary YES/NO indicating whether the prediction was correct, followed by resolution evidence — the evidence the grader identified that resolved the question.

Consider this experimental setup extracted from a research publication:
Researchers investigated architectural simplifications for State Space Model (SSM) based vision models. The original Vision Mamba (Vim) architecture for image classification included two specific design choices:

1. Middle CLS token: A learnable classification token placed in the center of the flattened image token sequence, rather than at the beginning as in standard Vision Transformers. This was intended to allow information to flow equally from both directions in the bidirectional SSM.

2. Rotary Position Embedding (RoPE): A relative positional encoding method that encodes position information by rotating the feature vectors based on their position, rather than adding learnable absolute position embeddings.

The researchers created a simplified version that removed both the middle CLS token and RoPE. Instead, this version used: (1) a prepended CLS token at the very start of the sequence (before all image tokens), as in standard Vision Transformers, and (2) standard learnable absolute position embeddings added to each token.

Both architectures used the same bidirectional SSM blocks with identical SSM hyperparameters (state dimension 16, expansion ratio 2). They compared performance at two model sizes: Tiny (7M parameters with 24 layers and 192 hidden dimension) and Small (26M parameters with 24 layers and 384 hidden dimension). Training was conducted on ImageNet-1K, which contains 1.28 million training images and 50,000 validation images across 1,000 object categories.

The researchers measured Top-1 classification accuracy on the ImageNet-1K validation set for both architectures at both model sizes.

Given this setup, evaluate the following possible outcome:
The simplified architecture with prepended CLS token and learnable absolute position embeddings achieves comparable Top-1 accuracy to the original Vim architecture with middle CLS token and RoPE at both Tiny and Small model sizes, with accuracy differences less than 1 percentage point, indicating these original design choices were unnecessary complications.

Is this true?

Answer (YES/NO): NO